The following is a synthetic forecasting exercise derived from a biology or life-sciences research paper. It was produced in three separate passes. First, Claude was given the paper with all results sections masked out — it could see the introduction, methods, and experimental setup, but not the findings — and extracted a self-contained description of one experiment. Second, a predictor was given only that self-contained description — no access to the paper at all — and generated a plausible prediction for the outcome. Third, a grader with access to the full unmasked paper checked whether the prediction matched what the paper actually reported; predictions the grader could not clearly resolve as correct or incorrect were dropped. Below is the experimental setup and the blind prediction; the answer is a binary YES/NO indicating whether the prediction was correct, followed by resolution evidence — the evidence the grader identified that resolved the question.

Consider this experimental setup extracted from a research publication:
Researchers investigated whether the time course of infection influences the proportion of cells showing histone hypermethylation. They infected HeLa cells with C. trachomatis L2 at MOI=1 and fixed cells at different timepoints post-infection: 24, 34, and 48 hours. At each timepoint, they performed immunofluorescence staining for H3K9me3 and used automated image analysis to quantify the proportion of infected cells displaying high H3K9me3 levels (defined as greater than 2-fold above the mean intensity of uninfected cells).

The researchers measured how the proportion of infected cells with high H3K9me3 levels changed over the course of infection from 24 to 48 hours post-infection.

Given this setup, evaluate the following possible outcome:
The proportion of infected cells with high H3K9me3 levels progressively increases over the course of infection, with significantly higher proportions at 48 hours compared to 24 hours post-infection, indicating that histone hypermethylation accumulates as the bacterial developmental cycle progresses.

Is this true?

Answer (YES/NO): YES